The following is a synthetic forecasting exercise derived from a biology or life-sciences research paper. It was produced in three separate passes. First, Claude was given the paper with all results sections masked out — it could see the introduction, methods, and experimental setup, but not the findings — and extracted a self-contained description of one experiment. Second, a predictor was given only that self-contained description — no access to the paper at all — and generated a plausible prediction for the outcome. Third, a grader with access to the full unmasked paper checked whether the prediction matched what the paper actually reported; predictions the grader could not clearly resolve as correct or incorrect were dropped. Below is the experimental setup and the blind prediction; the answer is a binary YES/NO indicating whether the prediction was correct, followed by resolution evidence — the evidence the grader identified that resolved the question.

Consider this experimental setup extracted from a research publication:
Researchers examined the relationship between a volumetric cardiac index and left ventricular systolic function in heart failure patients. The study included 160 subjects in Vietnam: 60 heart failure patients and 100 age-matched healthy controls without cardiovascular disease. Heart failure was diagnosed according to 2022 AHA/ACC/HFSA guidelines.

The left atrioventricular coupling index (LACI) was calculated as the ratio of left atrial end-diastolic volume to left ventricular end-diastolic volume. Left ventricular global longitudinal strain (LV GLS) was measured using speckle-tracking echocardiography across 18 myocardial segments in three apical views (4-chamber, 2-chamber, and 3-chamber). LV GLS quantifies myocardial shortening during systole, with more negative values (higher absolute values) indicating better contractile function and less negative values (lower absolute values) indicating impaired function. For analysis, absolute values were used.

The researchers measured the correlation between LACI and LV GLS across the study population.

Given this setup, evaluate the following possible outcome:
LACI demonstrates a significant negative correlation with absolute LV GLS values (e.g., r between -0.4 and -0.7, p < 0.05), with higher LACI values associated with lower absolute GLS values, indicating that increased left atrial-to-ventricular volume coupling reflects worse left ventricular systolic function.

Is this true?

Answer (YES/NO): YES